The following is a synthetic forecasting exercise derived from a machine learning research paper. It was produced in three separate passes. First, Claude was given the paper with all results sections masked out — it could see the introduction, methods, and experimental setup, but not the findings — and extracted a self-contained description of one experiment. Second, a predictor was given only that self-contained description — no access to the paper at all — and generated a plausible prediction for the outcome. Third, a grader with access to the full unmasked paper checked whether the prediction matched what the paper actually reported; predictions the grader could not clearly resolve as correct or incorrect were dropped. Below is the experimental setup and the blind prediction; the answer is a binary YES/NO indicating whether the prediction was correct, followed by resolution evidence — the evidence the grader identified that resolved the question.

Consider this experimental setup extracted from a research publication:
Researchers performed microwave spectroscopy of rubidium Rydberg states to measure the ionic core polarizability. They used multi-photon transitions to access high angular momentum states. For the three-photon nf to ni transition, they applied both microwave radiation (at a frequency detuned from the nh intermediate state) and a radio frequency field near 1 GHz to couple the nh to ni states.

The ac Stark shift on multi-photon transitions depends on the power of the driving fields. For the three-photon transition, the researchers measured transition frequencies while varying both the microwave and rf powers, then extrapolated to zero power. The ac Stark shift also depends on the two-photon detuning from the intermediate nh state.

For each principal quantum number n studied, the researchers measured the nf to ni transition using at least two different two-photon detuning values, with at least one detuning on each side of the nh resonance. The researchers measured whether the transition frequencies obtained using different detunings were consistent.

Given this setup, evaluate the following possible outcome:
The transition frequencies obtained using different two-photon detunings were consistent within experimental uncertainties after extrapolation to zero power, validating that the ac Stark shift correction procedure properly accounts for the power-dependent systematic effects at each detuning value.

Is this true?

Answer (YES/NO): YES